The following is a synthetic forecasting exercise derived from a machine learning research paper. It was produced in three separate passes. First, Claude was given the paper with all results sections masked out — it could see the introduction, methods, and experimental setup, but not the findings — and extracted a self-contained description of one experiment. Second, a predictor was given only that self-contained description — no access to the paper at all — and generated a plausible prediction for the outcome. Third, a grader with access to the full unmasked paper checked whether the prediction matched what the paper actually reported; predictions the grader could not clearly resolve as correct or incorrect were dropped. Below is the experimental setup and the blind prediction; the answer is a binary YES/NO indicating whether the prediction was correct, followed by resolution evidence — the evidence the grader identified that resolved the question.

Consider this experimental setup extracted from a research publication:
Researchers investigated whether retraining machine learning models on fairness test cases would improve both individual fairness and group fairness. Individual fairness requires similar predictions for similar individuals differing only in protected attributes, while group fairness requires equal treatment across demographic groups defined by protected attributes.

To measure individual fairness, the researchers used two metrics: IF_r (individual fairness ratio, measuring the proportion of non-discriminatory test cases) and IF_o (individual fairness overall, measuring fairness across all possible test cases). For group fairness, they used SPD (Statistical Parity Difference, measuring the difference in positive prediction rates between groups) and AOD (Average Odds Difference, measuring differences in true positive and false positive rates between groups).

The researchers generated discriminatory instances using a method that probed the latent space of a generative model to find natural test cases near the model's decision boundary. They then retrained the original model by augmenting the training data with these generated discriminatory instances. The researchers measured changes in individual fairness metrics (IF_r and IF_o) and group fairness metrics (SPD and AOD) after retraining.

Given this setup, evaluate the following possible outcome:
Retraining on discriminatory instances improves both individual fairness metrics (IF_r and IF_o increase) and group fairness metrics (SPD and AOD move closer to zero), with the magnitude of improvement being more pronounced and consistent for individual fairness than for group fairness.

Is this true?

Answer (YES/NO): NO